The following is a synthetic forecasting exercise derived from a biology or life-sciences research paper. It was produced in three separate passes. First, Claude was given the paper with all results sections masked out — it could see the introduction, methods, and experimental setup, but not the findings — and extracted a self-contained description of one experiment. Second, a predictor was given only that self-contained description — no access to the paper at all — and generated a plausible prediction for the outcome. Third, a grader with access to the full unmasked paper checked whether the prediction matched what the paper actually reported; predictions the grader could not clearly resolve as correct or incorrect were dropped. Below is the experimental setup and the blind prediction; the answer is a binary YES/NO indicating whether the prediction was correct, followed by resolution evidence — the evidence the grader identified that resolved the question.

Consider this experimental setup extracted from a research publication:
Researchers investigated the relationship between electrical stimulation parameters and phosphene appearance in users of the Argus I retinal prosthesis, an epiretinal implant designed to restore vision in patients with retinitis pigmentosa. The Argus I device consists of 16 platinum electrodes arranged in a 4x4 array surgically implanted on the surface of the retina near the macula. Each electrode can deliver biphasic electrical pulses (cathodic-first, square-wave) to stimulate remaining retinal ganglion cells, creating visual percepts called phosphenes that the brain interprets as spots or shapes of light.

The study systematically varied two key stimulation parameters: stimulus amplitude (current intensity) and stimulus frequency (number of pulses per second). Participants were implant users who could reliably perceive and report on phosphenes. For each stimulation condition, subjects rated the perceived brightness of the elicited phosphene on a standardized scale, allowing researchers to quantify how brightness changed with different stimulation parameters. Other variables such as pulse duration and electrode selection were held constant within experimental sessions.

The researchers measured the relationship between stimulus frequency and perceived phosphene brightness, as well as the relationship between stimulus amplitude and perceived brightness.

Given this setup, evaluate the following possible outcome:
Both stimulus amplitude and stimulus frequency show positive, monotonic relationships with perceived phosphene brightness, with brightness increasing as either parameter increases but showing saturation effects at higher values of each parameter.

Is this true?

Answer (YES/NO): NO